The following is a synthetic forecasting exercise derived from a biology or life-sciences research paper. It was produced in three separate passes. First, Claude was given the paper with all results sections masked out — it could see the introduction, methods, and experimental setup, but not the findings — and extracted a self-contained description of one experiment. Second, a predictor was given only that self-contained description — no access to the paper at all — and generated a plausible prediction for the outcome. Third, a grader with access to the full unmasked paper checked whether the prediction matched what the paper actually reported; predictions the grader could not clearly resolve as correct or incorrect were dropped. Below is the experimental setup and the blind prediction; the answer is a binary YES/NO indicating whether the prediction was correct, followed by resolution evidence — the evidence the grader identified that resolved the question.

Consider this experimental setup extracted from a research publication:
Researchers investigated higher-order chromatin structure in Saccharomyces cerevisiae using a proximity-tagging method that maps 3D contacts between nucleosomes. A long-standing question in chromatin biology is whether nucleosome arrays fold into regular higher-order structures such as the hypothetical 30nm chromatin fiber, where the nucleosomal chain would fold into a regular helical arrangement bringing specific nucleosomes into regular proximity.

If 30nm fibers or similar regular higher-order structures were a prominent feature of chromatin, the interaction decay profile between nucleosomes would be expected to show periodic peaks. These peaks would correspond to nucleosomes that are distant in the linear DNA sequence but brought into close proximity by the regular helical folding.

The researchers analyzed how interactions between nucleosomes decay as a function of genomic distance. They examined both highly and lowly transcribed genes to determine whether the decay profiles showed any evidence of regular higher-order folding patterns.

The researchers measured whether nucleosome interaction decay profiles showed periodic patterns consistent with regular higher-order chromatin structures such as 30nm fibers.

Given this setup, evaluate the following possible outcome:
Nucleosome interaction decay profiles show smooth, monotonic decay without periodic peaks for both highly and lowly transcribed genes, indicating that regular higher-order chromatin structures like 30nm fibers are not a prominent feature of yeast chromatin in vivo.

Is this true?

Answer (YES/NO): YES